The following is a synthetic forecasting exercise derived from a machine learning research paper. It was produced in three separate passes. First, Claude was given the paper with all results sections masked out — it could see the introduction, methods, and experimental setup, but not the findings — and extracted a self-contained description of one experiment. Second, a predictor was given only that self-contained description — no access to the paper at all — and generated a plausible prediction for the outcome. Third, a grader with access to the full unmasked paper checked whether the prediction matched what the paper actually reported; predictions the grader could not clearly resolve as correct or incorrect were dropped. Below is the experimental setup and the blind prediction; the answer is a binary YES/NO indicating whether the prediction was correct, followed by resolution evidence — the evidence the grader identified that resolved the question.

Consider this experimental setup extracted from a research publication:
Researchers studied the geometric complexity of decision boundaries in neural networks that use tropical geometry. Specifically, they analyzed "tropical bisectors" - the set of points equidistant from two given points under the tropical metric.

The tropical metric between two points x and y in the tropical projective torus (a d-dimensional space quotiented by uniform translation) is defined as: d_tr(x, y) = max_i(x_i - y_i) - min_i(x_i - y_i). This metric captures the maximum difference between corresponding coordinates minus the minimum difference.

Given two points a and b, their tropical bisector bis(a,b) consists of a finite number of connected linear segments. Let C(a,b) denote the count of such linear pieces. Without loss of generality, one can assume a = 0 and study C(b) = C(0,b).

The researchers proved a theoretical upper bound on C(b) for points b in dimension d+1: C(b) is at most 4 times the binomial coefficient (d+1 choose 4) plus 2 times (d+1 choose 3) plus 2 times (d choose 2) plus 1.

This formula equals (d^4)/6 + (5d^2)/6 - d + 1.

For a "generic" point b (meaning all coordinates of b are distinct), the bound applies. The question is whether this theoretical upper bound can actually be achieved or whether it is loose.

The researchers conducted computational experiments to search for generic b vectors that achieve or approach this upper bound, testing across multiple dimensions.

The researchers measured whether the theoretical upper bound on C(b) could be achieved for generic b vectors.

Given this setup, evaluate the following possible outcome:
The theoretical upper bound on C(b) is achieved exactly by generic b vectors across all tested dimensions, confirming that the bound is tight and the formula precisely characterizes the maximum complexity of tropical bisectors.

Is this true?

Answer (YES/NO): YES